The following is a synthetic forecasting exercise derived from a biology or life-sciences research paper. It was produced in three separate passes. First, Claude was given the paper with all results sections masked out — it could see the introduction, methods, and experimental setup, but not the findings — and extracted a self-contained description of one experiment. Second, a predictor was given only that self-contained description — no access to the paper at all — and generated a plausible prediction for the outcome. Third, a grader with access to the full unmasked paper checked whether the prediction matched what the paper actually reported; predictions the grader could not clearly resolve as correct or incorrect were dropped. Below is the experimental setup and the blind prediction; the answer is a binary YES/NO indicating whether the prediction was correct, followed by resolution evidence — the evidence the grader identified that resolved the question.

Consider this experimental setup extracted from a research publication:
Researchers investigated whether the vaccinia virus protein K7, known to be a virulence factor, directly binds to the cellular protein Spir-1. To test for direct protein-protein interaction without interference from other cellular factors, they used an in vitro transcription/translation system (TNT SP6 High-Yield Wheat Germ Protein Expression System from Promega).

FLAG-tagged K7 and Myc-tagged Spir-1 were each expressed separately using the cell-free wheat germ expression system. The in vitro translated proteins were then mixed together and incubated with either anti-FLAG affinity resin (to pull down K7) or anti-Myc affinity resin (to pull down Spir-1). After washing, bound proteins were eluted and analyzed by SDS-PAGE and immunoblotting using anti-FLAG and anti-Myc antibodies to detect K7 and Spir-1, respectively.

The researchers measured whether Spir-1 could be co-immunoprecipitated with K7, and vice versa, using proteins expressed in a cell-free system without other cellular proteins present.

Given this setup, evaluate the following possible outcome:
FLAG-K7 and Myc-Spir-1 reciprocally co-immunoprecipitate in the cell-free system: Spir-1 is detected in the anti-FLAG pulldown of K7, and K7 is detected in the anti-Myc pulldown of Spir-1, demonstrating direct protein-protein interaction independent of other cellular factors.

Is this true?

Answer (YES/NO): YES